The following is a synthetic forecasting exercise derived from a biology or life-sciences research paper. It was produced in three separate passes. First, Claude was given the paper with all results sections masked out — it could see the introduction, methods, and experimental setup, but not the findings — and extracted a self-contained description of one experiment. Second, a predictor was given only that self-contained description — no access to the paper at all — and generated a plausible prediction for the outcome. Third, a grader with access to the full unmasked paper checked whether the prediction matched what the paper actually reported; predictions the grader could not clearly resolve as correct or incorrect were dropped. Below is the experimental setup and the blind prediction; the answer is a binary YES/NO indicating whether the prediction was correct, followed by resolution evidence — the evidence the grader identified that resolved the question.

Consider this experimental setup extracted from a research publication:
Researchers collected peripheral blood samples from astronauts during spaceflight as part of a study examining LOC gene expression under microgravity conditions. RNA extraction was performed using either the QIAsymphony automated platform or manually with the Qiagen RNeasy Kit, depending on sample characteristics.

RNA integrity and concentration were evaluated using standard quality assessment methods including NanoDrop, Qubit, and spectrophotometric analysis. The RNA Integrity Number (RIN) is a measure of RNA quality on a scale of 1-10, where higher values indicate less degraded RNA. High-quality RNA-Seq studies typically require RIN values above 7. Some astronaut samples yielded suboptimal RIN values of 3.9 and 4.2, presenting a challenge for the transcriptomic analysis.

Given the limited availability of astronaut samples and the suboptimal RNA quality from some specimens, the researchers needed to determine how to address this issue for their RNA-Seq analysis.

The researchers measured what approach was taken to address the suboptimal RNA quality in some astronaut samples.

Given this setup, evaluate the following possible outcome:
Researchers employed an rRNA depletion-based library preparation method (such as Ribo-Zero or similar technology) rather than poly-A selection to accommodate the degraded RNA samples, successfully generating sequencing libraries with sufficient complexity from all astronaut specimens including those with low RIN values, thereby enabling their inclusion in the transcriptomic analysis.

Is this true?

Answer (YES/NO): NO